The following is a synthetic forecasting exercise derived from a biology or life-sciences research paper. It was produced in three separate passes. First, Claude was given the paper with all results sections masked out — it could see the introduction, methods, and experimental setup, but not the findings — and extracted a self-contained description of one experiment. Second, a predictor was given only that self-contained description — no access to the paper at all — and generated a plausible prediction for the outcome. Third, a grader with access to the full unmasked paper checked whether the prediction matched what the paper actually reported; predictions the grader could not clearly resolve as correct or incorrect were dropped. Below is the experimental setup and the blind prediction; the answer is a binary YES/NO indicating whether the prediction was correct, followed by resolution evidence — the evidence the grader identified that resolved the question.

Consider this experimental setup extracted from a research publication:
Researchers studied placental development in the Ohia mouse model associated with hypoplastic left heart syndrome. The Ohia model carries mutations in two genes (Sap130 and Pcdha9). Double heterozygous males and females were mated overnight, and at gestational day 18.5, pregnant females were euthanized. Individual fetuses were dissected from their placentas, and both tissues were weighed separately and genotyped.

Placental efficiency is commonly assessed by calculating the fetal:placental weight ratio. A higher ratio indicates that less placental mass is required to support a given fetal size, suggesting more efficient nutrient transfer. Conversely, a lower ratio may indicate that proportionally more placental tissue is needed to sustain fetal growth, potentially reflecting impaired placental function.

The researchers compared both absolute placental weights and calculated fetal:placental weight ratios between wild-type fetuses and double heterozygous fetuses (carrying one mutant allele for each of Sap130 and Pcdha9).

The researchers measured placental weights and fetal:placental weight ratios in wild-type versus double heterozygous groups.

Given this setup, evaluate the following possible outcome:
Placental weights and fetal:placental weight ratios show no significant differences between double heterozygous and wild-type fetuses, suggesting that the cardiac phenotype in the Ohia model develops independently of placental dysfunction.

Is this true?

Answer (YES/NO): NO